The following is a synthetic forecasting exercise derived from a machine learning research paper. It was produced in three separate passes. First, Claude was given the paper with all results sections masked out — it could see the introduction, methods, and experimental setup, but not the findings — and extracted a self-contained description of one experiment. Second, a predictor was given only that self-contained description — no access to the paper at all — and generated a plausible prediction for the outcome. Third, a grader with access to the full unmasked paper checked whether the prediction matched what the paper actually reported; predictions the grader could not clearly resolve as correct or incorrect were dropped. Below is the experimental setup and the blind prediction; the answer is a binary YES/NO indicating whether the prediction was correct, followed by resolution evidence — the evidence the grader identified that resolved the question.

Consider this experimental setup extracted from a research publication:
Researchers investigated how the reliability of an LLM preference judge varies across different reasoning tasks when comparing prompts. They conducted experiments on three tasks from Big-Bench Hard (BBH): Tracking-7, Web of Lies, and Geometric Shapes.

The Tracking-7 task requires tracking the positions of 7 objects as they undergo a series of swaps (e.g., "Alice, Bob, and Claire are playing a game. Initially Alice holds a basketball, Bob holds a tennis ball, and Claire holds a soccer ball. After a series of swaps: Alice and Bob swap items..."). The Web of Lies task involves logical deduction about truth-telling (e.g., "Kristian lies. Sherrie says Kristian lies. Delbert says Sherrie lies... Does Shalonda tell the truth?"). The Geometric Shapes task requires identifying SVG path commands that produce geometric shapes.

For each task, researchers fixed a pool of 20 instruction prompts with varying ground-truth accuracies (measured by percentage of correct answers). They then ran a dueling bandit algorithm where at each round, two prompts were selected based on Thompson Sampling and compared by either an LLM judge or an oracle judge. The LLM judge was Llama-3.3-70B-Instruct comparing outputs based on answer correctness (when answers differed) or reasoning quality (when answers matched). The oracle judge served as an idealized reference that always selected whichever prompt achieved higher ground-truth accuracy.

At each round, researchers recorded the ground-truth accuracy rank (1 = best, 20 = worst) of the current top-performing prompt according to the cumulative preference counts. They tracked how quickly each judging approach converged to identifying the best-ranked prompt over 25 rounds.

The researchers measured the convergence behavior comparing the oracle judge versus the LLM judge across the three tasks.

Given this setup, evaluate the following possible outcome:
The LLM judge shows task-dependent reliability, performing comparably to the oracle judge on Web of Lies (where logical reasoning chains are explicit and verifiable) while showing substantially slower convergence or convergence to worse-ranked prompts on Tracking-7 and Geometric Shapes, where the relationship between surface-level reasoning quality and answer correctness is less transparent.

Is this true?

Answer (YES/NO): NO